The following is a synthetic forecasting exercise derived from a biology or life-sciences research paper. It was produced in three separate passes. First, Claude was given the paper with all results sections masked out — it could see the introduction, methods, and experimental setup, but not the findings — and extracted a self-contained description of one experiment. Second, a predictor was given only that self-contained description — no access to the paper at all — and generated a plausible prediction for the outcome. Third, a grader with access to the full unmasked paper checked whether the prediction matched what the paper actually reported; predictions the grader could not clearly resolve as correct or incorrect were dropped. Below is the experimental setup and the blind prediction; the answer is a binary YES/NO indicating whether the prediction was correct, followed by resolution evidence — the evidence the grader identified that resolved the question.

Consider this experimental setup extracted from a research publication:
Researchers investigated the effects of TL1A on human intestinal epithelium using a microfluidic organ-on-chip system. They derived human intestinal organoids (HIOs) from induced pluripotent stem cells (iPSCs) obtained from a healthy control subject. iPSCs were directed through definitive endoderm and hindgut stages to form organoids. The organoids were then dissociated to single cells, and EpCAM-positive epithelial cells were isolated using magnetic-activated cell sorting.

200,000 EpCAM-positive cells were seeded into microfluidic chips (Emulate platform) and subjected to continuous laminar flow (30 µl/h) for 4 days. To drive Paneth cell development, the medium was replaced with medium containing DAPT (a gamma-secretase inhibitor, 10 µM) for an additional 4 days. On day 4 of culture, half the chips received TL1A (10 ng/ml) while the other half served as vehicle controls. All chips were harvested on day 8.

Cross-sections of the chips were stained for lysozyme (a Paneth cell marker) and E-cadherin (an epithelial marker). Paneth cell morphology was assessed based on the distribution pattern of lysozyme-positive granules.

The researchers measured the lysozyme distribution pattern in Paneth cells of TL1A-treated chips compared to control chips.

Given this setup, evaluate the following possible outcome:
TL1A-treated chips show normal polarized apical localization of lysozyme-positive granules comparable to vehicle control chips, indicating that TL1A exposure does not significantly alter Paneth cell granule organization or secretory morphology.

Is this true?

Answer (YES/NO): NO